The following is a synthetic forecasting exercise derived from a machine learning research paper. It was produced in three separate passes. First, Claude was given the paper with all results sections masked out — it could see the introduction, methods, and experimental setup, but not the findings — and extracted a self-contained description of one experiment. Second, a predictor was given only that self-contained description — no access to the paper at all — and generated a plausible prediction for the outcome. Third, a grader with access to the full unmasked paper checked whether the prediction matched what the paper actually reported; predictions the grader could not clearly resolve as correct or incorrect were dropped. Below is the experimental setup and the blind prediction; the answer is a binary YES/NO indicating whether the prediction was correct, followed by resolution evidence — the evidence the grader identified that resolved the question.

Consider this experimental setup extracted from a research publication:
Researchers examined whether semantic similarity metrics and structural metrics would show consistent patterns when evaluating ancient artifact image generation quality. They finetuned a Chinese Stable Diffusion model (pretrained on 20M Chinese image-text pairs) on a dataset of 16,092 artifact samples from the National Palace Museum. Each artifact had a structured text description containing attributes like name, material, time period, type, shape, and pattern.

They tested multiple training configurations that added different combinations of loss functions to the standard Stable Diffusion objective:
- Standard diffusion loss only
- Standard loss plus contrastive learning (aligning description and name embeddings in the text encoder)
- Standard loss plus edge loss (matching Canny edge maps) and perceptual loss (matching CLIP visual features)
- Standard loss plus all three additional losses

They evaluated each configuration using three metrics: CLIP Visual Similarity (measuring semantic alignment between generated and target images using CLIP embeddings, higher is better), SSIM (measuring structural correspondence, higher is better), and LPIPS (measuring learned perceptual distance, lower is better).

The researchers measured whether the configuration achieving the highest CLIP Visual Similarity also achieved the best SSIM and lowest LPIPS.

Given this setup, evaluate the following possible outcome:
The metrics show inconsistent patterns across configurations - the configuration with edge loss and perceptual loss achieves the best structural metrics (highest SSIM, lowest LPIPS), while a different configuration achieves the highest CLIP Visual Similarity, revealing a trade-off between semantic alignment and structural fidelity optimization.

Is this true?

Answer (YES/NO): YES